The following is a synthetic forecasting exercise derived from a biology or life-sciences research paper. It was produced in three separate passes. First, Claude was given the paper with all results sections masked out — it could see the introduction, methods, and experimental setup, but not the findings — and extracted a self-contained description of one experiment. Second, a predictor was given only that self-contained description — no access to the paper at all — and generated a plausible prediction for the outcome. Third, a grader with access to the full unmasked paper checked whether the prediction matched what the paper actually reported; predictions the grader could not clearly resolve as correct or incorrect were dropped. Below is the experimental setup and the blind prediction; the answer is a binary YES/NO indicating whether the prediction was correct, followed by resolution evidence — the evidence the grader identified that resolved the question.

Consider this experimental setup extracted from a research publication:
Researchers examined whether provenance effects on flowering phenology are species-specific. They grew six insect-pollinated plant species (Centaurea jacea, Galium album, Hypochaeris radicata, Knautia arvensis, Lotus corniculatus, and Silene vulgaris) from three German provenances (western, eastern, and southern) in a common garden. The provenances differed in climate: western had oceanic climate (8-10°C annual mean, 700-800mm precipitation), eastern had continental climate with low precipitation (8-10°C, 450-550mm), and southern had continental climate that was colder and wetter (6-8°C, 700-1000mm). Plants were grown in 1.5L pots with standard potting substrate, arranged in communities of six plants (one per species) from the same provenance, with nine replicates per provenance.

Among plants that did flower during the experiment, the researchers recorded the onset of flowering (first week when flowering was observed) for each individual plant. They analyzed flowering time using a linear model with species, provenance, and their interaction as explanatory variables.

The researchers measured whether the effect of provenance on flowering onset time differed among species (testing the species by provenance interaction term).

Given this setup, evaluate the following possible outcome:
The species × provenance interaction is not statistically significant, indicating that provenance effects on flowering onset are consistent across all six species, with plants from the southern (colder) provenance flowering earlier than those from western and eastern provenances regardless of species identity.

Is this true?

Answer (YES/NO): NO